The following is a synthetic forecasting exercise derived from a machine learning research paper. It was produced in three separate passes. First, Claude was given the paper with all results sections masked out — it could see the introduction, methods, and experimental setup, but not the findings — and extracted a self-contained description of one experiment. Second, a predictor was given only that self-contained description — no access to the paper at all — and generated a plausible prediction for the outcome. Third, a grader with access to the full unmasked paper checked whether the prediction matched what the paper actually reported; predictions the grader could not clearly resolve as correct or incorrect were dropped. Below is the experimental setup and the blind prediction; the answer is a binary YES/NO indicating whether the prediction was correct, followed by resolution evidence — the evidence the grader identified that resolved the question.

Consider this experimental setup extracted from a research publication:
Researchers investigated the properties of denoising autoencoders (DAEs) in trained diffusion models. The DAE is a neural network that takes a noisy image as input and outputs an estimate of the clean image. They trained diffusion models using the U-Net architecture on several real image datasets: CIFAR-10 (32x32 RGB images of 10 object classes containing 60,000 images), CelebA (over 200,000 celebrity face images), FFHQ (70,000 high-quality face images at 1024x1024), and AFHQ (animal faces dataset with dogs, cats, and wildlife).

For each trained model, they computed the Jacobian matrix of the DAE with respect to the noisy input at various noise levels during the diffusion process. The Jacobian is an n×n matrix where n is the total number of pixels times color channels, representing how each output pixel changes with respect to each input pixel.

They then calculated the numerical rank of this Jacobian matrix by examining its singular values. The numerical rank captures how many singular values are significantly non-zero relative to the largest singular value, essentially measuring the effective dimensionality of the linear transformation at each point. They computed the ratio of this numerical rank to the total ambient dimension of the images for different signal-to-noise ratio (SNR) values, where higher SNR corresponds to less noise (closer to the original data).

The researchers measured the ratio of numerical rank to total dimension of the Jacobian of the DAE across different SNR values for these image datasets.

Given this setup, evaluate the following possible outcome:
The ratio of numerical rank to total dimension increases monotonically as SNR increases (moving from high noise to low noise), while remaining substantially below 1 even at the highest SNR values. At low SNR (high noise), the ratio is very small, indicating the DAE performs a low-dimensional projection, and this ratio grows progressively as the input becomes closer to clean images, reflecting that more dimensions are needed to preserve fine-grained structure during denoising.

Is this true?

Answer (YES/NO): NO